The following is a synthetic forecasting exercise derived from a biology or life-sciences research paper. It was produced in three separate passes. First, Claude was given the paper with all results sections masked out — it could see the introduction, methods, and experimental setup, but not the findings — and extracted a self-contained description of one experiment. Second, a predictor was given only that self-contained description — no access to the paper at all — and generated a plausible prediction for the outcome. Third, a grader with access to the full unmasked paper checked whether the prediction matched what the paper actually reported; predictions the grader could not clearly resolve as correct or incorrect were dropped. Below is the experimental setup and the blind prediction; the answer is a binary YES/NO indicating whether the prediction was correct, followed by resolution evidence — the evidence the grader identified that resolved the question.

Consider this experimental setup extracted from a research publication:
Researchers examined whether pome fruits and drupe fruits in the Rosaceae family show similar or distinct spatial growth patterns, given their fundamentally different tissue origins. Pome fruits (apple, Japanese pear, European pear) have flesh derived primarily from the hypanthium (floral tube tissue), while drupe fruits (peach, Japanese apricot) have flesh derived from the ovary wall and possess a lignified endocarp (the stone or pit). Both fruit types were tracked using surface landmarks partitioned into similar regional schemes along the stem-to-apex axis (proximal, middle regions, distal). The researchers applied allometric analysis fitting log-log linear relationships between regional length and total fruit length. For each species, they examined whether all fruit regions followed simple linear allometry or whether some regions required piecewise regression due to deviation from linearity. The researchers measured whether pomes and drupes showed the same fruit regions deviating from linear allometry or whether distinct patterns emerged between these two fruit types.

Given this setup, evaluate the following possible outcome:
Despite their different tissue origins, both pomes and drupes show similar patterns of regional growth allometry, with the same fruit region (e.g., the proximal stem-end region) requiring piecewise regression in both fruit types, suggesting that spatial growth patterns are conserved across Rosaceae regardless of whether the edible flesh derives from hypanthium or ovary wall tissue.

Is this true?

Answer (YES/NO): NO